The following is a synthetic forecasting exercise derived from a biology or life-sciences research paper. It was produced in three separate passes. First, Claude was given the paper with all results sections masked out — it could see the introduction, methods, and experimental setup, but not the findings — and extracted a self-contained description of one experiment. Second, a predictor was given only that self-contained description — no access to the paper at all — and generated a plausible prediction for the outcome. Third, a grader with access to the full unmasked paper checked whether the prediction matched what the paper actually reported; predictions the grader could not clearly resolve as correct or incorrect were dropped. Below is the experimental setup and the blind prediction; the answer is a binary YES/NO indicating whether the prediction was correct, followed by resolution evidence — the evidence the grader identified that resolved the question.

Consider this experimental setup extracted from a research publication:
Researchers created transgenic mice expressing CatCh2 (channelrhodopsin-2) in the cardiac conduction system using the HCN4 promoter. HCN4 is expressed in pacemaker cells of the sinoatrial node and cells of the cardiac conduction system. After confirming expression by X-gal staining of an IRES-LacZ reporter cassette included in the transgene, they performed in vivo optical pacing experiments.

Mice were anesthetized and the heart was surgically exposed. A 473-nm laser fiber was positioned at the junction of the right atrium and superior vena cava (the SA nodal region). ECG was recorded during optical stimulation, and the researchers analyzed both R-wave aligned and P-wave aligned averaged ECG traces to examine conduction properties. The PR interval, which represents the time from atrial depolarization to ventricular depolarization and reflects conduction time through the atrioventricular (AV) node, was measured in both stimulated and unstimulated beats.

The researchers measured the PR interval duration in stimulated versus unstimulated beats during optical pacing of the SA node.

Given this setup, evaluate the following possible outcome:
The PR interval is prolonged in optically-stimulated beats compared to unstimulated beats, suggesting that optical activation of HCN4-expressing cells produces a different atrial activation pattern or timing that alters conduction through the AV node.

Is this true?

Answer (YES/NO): YES